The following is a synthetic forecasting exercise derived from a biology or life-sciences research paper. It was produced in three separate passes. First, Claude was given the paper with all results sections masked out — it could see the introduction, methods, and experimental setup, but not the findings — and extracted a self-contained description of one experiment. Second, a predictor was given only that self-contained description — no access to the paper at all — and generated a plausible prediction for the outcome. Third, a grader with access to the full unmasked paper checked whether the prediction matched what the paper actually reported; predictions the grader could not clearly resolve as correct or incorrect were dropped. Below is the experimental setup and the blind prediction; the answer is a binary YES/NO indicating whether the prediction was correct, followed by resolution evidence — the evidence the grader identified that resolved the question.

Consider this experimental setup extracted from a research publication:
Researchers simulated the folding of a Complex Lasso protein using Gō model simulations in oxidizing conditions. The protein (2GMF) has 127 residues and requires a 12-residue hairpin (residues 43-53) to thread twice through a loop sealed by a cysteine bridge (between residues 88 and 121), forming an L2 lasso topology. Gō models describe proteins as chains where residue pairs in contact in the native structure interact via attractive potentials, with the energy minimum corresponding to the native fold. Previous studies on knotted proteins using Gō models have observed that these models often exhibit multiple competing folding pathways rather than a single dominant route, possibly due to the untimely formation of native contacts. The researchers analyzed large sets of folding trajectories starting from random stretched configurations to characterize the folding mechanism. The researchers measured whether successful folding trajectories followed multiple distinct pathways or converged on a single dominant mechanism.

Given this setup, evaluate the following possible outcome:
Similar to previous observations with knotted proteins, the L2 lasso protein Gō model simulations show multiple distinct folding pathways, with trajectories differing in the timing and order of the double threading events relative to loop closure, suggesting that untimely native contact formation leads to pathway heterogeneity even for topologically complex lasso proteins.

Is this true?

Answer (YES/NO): NO